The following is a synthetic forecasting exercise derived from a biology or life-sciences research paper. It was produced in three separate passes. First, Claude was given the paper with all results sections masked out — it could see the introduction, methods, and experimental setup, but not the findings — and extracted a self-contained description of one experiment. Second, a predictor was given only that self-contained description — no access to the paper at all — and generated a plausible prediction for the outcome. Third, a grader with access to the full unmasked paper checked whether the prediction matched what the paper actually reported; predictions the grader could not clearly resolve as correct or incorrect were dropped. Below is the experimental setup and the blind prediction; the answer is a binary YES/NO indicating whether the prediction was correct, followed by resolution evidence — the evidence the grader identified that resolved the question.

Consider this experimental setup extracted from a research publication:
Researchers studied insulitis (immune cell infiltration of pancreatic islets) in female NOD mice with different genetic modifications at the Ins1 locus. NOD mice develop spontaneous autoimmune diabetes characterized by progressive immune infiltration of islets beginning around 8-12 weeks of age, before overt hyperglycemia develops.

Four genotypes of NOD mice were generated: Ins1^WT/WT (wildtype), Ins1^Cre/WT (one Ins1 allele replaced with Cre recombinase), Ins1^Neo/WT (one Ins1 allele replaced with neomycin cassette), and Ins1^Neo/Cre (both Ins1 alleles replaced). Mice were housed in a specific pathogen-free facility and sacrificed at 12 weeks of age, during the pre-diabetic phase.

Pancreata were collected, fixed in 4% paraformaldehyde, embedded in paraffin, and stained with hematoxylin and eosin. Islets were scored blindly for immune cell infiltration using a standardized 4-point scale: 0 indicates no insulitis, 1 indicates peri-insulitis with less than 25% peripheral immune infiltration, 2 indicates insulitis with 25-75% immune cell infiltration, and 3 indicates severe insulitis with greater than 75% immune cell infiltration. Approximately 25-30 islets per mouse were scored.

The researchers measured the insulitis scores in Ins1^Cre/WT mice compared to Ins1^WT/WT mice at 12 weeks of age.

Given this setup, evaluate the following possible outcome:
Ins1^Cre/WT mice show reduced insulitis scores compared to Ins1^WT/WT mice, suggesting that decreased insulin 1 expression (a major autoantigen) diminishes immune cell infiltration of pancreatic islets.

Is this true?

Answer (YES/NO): NO